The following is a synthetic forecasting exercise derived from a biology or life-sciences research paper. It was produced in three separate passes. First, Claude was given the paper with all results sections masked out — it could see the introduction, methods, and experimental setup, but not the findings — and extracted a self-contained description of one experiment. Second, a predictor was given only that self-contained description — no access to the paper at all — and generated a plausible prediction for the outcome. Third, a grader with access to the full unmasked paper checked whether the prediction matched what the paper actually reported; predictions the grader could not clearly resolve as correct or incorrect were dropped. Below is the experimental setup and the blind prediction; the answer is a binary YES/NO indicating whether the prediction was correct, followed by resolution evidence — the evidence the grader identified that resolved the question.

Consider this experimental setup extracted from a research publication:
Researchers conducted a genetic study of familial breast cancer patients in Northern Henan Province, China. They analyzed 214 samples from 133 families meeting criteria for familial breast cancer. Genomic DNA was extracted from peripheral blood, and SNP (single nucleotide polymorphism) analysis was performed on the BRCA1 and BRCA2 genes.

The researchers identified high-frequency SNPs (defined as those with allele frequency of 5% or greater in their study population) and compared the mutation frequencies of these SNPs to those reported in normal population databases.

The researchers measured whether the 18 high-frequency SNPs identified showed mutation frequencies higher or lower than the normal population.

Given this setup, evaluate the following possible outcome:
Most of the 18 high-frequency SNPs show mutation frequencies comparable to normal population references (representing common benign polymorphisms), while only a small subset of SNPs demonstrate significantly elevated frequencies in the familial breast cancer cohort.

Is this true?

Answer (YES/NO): NO